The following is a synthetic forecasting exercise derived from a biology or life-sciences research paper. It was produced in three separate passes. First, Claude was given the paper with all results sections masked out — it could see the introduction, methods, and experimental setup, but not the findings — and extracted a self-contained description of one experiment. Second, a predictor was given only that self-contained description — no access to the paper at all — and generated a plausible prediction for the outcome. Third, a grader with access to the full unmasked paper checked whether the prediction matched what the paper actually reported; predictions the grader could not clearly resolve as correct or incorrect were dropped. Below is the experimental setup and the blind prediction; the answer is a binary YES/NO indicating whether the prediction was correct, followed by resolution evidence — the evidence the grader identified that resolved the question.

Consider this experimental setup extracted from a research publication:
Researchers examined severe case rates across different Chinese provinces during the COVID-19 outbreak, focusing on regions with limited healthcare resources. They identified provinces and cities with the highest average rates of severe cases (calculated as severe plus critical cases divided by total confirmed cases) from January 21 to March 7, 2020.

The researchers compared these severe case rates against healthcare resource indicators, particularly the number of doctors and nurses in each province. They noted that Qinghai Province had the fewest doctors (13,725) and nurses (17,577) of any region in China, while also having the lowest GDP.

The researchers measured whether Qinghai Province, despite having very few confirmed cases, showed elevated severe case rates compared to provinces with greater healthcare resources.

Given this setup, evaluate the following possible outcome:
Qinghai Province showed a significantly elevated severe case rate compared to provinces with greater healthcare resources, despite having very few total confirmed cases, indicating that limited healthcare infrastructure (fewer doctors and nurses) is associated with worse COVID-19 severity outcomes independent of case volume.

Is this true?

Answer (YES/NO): YES